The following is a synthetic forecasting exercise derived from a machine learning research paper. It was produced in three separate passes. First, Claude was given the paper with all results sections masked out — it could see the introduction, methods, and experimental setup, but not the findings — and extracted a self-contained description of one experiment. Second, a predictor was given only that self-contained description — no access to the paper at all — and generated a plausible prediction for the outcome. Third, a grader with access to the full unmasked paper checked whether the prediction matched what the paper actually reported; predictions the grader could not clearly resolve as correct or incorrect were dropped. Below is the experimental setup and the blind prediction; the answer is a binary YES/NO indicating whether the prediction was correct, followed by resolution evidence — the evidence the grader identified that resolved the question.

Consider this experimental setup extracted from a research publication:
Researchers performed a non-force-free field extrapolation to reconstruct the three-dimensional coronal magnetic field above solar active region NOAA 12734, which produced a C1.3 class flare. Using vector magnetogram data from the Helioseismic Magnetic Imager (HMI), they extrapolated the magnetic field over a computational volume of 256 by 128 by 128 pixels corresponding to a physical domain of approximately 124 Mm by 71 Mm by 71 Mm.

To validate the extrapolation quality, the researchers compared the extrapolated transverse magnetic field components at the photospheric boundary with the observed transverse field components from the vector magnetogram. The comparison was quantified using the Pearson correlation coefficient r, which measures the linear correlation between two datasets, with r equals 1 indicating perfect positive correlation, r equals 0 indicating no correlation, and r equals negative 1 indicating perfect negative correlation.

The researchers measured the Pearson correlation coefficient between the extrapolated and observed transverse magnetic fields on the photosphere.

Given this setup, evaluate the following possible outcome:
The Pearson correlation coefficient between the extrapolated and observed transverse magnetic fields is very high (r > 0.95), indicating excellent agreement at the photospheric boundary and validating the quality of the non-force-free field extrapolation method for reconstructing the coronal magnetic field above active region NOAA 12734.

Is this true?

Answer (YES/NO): YES